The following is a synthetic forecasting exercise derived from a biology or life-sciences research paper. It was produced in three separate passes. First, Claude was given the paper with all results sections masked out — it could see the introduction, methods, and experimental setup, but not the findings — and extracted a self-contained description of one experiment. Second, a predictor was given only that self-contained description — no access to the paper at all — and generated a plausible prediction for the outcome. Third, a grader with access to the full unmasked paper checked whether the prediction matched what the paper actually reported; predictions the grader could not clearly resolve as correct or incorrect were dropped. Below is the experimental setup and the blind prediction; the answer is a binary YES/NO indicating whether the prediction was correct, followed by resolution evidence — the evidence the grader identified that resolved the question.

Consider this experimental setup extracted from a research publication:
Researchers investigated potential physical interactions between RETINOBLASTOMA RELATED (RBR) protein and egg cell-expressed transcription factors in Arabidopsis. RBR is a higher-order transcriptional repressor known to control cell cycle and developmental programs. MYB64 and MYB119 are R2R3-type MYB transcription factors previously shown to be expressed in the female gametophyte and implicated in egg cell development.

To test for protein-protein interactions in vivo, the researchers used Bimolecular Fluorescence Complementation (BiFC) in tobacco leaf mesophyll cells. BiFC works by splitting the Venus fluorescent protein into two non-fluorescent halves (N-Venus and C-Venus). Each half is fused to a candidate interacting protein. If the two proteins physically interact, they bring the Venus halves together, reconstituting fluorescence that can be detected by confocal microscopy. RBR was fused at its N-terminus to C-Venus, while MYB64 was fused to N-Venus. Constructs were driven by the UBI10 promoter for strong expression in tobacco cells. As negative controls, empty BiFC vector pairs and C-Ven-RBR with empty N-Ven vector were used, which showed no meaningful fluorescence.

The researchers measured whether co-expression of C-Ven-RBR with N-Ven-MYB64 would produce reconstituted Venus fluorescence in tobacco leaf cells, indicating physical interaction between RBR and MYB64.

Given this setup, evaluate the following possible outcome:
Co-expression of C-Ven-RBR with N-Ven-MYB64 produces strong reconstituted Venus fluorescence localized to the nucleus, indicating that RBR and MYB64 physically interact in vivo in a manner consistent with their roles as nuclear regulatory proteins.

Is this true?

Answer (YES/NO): YES